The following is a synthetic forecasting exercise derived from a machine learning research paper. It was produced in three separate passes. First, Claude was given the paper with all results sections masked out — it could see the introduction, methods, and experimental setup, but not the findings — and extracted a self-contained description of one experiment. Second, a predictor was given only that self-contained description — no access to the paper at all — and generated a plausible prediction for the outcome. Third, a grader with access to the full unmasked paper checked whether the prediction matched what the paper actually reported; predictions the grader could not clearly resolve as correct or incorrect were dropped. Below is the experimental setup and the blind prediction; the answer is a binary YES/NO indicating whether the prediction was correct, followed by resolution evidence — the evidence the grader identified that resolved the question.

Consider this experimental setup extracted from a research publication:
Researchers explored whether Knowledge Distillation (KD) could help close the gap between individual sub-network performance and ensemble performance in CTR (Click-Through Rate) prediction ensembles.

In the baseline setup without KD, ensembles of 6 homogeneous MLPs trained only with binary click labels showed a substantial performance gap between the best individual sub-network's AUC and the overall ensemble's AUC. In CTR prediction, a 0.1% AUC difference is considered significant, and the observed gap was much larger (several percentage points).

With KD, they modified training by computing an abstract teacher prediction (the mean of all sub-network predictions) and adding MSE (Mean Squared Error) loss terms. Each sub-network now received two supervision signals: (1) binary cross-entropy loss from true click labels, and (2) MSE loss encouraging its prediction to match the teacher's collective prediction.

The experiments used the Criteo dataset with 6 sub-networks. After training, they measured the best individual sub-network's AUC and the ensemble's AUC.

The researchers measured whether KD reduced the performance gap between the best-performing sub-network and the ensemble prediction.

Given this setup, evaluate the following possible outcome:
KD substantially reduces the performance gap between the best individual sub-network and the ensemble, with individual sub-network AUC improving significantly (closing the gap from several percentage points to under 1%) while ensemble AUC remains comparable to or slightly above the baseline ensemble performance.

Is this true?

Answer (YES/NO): NO